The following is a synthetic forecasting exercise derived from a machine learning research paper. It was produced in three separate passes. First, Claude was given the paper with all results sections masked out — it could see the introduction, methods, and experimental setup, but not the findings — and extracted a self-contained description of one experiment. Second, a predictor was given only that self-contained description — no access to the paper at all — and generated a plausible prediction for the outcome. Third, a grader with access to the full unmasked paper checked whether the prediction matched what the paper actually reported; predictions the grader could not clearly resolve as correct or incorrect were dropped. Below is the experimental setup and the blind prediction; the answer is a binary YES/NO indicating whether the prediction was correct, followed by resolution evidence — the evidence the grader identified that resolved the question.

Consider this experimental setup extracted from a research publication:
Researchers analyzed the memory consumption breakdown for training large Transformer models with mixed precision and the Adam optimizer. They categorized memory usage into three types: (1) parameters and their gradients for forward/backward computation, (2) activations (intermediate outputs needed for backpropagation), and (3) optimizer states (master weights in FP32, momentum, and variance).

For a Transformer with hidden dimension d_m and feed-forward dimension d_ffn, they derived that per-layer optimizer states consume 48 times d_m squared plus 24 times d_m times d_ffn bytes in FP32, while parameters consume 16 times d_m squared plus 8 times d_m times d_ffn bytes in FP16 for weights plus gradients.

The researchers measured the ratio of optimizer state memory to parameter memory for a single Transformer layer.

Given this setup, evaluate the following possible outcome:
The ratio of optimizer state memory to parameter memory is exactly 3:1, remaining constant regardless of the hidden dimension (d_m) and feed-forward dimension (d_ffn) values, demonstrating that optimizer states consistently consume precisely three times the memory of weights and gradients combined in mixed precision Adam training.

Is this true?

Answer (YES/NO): YES